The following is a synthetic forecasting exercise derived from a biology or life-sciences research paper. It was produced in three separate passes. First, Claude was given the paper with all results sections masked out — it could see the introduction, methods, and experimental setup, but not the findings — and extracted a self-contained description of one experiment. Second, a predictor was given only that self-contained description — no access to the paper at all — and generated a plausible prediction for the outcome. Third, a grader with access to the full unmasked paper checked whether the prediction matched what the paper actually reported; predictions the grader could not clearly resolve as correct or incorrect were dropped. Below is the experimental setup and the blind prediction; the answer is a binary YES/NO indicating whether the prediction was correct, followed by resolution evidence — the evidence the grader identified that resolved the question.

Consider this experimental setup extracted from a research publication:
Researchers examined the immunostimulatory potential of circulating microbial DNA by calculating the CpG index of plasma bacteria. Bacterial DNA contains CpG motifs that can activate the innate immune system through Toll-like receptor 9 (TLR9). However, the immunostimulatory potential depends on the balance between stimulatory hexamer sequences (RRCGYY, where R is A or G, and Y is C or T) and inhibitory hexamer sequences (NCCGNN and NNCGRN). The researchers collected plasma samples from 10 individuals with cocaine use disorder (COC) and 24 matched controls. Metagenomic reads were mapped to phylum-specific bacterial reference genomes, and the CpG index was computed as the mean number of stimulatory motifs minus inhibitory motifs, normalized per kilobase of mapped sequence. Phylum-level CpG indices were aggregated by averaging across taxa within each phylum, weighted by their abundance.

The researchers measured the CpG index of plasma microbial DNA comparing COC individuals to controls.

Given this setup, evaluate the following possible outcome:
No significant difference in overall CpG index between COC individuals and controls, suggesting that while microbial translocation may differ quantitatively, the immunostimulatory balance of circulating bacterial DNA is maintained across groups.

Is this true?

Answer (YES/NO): NO